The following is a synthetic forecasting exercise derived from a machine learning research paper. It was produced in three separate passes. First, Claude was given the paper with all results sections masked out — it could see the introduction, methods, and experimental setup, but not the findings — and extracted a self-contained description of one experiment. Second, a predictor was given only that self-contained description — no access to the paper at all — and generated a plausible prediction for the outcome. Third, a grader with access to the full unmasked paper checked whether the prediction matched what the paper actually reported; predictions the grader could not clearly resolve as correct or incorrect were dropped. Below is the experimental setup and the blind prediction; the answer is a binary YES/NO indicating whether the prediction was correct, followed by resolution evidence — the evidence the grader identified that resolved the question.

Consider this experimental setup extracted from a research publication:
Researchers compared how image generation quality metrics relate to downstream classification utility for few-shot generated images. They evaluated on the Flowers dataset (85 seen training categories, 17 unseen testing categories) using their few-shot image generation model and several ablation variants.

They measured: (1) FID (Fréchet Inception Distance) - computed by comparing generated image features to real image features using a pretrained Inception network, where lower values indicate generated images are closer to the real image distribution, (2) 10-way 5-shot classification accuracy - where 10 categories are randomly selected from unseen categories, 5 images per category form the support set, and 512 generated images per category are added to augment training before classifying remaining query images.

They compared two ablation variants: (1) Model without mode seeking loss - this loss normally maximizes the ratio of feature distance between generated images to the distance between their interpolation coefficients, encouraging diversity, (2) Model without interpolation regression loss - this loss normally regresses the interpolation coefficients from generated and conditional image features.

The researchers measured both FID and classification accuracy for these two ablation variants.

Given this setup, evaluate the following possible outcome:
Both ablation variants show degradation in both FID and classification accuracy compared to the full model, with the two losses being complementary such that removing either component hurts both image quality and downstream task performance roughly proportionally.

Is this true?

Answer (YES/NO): NO